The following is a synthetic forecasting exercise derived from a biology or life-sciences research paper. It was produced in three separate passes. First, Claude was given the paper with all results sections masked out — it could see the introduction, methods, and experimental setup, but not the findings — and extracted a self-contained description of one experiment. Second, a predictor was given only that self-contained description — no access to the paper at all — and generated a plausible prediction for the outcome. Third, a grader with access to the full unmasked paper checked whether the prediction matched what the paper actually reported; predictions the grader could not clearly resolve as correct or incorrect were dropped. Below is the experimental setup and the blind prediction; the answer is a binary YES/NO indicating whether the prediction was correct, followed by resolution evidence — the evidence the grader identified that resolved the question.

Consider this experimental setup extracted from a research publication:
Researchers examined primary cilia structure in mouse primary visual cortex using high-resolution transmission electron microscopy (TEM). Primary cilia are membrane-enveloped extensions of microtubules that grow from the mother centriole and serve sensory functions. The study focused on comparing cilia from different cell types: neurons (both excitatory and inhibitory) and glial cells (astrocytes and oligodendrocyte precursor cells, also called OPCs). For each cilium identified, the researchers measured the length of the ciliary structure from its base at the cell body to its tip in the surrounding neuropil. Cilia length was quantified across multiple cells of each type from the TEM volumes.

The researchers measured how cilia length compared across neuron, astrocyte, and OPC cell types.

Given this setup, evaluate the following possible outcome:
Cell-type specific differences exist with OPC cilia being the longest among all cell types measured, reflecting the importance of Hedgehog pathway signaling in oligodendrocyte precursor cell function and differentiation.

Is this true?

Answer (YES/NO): NO